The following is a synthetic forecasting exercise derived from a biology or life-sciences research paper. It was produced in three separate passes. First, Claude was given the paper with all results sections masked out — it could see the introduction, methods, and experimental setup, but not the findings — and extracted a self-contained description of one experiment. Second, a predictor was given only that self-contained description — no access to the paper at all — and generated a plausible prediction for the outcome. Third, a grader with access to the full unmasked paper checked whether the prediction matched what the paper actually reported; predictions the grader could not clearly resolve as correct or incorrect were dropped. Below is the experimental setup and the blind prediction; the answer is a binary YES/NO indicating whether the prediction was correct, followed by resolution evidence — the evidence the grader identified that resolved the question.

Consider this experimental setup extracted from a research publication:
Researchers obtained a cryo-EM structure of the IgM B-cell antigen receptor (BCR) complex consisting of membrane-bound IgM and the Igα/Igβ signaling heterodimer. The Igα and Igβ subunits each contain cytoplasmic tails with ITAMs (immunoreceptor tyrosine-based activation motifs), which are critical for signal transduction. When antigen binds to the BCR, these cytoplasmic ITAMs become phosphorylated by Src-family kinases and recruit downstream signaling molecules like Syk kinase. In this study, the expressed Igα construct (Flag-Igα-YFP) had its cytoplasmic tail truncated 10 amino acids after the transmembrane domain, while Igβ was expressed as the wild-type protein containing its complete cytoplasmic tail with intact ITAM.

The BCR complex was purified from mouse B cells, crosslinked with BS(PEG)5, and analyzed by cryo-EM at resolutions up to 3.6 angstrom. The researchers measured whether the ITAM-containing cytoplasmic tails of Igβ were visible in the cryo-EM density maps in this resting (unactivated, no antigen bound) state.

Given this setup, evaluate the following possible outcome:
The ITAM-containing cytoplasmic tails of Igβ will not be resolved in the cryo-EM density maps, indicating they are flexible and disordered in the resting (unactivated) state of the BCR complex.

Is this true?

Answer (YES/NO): YES